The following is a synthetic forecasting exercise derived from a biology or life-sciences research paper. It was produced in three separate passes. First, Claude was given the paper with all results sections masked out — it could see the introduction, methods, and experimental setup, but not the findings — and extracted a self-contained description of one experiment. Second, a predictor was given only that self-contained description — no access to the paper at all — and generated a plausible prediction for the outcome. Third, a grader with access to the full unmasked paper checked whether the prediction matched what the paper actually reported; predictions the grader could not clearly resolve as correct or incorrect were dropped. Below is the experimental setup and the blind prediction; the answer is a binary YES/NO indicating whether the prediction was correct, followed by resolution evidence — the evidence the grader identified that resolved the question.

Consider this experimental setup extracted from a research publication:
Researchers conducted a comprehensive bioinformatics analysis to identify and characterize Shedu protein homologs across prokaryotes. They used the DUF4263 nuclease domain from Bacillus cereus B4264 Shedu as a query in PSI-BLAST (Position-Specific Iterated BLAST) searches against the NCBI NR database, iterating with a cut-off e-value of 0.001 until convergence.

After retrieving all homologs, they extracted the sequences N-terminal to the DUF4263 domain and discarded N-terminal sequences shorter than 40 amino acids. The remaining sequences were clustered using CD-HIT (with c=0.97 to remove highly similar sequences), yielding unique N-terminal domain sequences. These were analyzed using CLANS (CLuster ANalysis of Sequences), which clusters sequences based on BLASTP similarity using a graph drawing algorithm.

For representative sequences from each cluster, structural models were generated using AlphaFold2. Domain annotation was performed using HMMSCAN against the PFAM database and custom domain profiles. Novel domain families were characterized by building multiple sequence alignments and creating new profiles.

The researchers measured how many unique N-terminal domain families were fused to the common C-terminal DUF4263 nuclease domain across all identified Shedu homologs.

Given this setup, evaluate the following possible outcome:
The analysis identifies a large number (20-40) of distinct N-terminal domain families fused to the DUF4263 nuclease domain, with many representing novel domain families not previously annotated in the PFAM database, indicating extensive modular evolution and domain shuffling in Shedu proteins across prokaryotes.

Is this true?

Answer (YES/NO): NO